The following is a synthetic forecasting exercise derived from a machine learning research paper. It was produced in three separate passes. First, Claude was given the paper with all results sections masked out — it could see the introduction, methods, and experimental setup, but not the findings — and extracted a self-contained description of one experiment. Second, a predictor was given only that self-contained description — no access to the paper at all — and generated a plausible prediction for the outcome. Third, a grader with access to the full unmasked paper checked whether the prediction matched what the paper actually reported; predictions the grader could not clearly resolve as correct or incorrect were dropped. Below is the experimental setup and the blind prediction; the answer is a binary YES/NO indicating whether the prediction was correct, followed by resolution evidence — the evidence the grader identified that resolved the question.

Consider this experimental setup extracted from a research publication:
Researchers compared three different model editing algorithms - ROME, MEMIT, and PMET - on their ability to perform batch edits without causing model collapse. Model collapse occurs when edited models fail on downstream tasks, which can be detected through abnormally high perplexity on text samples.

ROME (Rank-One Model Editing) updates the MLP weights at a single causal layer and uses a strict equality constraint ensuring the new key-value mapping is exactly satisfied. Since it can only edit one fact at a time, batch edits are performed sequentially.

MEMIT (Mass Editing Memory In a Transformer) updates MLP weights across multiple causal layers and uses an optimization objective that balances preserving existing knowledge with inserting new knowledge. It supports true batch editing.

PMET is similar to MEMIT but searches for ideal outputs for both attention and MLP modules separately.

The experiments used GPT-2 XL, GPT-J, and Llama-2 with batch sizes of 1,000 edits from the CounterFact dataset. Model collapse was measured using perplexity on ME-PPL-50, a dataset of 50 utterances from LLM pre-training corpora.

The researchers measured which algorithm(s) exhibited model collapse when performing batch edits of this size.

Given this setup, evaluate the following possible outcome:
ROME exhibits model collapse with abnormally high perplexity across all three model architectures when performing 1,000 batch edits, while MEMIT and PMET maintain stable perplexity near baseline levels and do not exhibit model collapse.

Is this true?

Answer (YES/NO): NO